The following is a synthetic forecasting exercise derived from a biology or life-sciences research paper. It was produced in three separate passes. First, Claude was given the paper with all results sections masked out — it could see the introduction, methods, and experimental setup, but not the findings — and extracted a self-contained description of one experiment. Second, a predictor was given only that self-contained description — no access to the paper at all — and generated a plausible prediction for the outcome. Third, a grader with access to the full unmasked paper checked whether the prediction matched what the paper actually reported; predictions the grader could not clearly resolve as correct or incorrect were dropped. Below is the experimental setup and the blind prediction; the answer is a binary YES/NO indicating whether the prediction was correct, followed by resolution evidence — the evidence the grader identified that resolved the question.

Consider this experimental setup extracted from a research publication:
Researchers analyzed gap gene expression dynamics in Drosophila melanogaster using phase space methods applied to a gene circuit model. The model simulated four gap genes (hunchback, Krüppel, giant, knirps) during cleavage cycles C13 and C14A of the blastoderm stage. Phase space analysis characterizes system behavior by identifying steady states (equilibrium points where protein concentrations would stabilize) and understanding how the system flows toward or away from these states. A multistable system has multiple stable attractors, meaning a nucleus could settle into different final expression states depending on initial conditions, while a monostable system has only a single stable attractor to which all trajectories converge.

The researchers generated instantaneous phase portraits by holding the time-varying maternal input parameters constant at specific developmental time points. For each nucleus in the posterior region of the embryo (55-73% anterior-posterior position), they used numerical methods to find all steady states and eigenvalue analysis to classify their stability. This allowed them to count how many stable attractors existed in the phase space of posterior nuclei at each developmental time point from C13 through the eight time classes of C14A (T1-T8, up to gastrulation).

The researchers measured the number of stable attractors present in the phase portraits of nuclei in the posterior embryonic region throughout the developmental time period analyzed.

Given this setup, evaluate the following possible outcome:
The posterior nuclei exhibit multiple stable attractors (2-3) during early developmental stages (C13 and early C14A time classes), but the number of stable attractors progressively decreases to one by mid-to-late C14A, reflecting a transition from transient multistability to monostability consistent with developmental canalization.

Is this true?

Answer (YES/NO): NO